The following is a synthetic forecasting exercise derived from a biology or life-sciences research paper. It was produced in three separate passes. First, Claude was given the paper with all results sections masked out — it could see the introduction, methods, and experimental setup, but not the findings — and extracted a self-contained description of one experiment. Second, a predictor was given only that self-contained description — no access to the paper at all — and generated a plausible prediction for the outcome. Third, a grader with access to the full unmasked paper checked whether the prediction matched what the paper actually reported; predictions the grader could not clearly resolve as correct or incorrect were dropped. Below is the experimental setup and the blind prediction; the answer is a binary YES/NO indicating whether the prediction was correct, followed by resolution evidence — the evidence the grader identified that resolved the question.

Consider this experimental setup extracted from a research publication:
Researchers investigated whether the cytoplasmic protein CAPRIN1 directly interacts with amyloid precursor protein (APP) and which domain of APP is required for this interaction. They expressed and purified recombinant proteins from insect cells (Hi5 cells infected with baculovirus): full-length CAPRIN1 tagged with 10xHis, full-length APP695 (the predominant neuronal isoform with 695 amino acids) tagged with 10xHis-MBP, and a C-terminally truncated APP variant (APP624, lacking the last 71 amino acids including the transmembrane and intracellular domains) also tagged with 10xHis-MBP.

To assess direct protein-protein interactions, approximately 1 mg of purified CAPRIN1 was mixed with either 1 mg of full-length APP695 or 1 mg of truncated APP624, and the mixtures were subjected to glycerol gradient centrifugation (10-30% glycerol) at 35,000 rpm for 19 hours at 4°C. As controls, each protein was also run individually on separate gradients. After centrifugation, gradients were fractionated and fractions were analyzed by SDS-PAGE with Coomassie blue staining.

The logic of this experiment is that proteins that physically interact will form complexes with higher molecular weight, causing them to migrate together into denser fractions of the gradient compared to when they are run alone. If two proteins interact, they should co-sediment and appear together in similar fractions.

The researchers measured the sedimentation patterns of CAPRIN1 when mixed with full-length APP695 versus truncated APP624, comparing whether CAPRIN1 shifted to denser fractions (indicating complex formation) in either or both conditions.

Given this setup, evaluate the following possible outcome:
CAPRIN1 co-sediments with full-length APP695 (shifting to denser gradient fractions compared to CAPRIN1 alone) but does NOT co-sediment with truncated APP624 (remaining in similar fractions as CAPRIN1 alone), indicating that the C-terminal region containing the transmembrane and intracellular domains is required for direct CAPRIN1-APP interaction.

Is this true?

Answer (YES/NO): NO